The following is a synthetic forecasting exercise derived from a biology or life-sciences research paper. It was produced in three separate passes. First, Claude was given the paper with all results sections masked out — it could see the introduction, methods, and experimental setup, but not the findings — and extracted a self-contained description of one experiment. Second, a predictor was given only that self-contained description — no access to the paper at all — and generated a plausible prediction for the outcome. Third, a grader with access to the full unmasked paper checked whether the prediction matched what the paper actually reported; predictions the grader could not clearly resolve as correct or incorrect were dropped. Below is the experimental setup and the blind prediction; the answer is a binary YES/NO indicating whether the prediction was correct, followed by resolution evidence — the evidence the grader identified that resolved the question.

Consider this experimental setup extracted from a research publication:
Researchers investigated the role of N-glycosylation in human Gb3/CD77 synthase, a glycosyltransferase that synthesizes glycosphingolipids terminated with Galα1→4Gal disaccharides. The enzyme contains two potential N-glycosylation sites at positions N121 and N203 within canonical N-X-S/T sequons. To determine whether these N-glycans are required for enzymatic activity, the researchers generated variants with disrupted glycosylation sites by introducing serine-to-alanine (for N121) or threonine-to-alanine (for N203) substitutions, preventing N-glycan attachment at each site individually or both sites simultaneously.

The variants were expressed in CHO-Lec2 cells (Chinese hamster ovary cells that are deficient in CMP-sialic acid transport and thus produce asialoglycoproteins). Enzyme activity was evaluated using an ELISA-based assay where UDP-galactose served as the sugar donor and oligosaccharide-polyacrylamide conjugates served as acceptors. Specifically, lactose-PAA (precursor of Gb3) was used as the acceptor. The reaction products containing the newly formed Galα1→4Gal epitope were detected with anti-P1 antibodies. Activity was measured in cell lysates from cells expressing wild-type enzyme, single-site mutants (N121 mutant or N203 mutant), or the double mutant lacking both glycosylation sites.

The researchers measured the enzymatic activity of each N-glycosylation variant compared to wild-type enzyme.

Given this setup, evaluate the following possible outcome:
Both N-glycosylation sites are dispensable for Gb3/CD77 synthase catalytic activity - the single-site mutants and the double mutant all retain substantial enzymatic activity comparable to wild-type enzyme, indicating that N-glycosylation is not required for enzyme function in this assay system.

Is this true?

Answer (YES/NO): NO